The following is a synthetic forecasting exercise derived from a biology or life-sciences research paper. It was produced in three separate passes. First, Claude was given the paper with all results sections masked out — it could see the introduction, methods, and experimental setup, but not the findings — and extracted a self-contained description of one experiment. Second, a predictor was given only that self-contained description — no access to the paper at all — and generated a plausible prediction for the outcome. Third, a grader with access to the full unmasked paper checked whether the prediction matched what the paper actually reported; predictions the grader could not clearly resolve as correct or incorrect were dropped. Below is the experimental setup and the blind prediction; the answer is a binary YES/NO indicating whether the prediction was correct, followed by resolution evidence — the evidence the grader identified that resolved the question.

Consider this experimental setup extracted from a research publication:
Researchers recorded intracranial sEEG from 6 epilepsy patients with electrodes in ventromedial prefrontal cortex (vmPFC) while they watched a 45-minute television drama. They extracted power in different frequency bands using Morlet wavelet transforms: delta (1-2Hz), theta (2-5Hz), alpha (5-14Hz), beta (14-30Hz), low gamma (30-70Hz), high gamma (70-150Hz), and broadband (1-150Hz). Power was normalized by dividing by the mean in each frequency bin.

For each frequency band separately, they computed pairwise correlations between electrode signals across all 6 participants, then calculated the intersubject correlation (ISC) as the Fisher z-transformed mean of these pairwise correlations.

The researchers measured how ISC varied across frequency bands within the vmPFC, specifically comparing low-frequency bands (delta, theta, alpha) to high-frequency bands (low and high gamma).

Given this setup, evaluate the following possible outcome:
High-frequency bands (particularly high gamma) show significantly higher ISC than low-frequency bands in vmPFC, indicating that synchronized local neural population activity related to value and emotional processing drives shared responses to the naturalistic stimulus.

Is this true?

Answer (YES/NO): NO